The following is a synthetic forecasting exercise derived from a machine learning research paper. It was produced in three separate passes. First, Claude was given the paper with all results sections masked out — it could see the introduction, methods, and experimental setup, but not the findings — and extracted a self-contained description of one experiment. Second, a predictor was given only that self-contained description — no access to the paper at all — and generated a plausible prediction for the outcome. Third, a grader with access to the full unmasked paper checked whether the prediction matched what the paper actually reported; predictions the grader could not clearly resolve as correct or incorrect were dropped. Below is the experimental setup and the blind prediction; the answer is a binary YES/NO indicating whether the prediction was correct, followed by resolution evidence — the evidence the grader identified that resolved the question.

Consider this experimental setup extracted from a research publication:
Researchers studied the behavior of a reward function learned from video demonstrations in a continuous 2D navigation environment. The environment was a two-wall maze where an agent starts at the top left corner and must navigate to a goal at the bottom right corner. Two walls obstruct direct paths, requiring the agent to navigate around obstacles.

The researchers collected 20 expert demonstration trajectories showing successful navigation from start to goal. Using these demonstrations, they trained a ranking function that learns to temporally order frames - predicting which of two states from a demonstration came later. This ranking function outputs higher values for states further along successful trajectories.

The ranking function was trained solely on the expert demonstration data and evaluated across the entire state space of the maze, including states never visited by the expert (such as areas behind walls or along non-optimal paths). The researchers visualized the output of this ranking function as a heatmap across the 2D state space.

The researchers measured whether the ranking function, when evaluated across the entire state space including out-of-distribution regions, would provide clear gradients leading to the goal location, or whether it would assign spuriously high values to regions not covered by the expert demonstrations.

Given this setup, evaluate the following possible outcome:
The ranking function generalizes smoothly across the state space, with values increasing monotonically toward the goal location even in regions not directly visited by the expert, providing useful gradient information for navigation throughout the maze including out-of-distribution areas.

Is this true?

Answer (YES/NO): NO